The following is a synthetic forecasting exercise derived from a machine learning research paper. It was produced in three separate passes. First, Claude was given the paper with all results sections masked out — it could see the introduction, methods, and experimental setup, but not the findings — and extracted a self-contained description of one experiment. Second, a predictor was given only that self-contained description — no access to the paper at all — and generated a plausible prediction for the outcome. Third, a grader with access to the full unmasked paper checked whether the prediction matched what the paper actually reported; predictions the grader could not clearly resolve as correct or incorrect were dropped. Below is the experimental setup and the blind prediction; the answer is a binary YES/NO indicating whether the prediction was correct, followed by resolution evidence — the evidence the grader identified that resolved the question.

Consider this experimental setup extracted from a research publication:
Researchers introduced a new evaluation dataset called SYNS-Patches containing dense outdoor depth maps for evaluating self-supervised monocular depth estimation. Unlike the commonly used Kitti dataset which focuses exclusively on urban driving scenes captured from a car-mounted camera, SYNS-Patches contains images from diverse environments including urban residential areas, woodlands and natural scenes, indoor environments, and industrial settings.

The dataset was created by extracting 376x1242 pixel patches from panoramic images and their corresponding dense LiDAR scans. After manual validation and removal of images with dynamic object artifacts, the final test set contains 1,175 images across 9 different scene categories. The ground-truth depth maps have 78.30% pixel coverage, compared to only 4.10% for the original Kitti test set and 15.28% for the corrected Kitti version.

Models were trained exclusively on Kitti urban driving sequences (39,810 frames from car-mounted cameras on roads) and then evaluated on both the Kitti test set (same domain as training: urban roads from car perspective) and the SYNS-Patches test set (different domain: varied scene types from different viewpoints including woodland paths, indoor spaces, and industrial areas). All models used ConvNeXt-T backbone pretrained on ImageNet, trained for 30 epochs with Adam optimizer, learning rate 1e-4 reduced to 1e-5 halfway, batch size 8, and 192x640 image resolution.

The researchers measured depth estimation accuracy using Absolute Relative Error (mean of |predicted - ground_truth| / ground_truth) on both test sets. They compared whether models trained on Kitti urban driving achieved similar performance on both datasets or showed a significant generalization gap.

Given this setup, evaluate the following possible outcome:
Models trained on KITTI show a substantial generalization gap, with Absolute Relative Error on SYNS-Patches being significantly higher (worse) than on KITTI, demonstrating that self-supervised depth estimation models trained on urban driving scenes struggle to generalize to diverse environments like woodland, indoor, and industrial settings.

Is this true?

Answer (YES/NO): YES